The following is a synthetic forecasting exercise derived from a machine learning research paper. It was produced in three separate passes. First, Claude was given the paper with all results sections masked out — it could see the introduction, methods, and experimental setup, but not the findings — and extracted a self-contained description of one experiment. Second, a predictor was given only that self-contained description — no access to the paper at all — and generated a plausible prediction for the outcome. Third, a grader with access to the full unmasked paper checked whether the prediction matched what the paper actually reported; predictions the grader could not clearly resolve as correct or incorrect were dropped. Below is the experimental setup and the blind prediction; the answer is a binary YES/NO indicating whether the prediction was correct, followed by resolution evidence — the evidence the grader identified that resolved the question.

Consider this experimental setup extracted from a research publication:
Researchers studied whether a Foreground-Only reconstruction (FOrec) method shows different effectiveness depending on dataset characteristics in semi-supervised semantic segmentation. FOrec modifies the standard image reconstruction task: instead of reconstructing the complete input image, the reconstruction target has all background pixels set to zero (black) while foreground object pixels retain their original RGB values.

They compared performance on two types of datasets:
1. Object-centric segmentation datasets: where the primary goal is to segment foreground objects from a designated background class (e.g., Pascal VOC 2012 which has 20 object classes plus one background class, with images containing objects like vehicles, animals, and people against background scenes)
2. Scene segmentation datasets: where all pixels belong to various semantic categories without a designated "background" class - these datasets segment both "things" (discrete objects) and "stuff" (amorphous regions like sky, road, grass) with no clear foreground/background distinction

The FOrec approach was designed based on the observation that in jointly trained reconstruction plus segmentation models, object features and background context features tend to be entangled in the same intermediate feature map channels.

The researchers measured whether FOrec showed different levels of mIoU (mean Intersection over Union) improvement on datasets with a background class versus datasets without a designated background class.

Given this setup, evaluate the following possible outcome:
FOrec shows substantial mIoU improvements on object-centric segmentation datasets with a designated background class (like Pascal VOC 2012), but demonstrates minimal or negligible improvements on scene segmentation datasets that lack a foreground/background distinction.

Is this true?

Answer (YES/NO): YES